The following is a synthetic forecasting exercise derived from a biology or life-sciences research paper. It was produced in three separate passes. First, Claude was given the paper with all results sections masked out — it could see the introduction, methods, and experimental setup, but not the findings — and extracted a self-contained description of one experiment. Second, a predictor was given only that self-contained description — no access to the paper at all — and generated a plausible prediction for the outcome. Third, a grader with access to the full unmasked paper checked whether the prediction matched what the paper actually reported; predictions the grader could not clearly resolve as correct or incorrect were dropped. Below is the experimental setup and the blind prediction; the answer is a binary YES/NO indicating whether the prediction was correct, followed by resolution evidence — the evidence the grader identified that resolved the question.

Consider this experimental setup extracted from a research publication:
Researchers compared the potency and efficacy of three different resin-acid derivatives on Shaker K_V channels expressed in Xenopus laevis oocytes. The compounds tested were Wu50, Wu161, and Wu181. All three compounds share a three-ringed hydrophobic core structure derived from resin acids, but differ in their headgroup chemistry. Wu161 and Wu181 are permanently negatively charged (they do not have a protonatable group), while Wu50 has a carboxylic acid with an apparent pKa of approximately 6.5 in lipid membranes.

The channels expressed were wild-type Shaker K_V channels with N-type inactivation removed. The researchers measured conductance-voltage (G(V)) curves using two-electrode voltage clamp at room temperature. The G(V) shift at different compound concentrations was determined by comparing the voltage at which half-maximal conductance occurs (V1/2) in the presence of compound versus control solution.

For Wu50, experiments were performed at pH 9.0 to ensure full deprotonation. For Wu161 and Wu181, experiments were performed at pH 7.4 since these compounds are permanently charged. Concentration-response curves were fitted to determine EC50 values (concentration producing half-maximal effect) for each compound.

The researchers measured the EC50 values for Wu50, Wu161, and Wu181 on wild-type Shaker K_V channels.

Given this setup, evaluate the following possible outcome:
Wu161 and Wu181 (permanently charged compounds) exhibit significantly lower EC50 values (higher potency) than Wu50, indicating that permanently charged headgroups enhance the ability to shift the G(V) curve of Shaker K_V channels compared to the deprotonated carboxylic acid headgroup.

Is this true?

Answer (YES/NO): NO